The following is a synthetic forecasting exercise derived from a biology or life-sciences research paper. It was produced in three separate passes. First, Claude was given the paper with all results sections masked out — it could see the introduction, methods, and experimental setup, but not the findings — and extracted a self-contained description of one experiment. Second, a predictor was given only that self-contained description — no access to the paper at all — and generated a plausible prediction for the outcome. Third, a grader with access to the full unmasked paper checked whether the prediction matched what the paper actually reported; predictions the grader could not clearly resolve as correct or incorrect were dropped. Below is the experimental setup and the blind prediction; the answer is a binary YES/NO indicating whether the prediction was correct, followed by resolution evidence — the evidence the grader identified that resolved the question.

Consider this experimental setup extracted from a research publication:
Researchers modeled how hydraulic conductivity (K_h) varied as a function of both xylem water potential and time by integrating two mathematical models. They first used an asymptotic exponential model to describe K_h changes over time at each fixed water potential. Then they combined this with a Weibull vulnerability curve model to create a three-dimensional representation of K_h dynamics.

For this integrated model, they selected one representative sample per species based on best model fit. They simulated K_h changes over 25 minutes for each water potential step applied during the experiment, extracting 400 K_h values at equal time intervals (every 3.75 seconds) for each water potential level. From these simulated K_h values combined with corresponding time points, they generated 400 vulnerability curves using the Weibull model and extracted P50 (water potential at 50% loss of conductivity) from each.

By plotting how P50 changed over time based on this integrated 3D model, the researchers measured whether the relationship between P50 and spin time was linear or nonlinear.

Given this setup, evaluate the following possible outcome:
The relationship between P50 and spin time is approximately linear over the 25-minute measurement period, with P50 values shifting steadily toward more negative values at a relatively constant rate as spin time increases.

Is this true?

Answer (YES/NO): NO